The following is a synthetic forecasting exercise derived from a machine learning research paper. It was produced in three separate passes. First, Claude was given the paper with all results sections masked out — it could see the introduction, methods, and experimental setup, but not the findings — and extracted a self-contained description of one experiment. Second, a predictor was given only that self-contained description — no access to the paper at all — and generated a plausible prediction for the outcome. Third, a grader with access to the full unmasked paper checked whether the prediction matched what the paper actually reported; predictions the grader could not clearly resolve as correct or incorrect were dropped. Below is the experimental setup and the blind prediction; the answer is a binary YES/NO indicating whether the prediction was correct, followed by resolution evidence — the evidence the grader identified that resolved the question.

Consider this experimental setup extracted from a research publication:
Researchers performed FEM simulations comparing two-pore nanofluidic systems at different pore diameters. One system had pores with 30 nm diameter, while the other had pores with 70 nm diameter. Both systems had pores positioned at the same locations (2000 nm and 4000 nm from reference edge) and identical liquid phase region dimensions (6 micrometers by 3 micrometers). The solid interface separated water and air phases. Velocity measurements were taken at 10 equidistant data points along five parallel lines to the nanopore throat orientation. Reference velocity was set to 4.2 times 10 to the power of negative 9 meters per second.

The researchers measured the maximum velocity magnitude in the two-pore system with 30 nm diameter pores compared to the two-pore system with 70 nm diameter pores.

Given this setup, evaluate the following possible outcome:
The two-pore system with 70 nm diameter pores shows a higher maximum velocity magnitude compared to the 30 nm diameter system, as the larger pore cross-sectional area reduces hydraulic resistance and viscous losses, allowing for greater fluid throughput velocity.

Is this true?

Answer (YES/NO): NO